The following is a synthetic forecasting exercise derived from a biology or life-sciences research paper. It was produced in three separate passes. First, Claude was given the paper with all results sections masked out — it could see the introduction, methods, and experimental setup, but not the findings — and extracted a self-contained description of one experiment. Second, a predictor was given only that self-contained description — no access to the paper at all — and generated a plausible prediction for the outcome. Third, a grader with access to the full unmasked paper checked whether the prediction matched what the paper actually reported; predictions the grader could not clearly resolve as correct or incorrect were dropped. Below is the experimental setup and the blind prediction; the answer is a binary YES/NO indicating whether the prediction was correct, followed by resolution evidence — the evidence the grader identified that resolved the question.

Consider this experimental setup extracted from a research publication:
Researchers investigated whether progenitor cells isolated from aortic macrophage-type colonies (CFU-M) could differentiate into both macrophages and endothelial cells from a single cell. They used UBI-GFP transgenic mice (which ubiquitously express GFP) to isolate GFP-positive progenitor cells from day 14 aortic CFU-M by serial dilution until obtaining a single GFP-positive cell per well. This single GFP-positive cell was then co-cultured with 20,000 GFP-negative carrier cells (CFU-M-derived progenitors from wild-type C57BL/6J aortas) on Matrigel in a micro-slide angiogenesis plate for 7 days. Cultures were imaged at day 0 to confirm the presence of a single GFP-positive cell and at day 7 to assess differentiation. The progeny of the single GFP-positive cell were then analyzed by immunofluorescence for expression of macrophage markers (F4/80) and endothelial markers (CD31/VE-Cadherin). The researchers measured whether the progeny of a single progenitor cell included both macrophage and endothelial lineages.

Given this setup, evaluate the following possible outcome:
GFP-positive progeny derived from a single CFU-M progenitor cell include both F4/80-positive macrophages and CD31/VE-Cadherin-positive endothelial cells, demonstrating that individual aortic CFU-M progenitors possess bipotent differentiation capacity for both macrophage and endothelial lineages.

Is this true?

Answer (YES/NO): NO